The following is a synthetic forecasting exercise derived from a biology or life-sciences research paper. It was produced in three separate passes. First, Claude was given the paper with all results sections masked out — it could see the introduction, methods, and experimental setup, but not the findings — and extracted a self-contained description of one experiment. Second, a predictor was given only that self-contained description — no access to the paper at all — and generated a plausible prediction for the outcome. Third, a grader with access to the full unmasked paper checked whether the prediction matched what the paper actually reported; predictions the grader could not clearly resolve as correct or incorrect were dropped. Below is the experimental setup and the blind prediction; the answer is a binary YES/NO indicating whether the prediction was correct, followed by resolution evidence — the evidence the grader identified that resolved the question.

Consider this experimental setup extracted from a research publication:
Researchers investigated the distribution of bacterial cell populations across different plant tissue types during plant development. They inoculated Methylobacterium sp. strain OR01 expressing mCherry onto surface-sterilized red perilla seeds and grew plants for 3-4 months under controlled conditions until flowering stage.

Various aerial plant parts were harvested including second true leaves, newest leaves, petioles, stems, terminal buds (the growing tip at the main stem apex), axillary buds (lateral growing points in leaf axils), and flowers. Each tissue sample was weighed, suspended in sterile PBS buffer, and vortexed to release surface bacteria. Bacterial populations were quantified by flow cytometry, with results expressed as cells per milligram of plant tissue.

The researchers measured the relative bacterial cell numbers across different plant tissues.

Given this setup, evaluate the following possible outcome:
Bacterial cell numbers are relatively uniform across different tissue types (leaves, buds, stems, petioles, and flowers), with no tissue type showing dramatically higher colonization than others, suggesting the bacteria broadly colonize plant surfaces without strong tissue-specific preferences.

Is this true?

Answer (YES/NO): NO